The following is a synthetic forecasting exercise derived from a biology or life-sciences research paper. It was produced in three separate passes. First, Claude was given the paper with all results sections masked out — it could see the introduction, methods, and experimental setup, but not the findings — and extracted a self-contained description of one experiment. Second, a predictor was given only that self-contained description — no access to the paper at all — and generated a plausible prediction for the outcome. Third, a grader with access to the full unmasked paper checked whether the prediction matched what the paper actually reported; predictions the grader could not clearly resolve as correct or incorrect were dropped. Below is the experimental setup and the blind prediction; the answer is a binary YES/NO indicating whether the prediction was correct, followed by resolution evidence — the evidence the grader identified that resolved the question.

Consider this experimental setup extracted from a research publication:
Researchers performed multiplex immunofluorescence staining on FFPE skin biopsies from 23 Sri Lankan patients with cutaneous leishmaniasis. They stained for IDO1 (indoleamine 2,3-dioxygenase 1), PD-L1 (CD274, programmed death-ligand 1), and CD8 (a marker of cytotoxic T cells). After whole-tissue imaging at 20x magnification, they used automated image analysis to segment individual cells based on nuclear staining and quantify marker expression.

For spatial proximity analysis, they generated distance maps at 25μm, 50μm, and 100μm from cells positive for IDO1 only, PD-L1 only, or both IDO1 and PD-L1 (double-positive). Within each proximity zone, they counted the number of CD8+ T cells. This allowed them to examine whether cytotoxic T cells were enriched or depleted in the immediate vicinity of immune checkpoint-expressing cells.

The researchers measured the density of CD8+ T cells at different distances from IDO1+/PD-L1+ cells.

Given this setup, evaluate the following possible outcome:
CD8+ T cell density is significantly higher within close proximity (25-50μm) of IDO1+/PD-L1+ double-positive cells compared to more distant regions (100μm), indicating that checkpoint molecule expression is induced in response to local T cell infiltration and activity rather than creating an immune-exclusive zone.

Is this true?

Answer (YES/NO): YES